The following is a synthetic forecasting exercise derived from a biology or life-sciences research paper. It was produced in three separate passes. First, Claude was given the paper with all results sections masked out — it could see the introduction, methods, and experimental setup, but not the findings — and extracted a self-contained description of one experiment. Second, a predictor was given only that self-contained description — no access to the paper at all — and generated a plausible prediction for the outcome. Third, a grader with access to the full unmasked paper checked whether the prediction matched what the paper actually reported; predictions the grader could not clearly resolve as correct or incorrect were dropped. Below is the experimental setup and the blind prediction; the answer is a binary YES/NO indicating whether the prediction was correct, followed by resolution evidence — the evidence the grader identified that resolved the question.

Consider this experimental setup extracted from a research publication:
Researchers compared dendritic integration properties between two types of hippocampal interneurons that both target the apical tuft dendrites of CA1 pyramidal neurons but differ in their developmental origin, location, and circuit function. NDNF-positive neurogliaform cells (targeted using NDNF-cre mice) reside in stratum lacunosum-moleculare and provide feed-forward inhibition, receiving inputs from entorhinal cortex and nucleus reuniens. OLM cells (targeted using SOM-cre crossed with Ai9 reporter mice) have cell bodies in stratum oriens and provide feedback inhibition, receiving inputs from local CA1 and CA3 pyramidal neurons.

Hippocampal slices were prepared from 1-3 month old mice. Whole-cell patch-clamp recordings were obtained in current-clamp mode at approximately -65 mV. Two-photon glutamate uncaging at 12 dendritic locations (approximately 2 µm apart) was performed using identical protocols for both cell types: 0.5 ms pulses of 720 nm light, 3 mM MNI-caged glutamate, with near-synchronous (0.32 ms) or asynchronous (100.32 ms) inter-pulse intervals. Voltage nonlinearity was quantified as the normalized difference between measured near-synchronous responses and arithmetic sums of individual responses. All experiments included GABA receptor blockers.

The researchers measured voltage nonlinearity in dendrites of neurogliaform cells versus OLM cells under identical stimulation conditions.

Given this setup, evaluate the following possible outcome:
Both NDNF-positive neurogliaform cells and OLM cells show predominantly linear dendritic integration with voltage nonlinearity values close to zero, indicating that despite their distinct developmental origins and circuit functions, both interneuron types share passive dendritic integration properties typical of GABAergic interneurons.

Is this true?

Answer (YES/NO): NO